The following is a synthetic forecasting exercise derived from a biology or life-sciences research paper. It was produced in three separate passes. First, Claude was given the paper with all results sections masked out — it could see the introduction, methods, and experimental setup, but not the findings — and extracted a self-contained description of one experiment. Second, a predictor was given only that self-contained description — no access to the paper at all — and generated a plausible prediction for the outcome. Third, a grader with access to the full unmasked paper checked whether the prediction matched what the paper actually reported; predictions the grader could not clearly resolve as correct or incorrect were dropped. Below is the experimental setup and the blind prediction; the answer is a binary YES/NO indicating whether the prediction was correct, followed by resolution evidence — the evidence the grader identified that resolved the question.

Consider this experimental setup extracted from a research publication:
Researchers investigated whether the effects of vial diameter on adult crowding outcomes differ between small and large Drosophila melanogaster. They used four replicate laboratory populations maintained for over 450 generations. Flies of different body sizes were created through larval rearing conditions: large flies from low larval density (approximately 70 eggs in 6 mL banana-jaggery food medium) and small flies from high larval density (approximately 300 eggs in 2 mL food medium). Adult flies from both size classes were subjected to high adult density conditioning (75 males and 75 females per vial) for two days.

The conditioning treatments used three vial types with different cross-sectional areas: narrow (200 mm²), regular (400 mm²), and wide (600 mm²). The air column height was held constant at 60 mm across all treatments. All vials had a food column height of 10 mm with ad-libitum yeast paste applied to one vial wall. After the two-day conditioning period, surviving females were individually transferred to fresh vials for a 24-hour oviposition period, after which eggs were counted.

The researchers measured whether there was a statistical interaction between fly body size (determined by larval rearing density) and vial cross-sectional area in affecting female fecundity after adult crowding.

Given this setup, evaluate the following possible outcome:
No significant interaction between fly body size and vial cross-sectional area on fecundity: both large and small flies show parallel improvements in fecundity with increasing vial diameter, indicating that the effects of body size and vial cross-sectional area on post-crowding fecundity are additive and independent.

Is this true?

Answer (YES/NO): NO